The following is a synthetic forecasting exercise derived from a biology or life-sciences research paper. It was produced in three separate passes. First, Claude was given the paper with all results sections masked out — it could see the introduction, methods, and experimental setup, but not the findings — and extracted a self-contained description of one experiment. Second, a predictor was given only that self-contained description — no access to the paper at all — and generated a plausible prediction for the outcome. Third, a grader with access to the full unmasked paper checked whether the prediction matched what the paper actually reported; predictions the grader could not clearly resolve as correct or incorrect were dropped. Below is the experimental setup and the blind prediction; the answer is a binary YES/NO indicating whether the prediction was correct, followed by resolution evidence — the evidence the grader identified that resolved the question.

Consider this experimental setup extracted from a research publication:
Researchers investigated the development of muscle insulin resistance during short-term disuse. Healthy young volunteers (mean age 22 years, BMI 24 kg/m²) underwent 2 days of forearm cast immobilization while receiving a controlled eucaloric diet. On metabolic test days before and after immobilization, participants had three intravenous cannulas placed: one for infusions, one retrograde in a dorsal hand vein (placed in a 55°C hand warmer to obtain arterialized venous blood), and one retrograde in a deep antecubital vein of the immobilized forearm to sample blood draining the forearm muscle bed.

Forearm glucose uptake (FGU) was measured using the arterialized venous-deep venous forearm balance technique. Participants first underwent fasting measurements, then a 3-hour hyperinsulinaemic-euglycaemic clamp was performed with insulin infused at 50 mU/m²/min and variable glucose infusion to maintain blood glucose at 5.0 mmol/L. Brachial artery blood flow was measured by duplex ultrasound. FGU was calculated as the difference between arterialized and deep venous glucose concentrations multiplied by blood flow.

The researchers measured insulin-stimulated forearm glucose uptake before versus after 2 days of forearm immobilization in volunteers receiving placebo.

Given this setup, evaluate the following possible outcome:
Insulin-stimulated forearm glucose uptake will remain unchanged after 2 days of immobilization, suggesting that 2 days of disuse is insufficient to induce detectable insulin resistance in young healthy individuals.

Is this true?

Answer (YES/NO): NO